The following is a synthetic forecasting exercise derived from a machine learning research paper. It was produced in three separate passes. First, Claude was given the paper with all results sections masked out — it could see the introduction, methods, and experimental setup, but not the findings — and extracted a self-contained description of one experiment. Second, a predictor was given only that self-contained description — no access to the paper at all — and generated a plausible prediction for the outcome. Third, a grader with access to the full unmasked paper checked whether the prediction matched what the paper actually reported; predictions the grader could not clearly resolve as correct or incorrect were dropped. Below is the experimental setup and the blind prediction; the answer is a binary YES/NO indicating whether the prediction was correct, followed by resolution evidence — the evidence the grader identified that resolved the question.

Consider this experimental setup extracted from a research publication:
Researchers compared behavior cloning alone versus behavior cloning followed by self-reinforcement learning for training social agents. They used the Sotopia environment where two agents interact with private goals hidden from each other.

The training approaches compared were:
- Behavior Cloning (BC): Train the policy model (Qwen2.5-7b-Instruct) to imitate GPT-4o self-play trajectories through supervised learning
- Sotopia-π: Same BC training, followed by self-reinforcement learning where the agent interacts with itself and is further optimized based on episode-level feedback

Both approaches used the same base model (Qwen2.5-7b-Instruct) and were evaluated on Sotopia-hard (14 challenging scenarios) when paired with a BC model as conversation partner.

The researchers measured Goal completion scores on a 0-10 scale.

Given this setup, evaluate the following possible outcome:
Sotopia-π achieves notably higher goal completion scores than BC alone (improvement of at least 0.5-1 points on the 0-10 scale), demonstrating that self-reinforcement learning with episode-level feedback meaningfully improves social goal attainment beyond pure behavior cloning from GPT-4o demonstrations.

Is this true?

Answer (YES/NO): NO